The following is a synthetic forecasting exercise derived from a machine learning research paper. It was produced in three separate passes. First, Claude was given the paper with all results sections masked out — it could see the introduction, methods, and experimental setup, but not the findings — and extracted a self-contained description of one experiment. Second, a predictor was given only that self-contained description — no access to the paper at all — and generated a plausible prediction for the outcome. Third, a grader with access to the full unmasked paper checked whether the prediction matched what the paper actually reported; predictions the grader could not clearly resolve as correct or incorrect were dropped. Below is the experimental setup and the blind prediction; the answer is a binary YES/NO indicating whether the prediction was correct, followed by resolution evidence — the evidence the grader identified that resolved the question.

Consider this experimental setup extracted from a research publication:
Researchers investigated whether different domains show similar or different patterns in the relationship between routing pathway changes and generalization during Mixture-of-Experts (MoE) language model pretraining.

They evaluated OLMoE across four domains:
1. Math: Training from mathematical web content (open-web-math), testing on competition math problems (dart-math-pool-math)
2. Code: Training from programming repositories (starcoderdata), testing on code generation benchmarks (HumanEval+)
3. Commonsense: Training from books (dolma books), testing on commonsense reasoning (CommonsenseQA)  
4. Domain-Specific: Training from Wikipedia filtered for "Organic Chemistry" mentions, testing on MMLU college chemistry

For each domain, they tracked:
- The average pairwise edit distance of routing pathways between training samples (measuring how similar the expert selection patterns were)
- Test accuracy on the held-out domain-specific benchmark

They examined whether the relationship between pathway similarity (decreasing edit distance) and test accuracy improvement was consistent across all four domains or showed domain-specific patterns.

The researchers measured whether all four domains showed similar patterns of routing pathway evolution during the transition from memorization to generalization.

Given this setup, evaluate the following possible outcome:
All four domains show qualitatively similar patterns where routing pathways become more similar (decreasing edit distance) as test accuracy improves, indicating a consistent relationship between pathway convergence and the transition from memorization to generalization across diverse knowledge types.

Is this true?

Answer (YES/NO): YES